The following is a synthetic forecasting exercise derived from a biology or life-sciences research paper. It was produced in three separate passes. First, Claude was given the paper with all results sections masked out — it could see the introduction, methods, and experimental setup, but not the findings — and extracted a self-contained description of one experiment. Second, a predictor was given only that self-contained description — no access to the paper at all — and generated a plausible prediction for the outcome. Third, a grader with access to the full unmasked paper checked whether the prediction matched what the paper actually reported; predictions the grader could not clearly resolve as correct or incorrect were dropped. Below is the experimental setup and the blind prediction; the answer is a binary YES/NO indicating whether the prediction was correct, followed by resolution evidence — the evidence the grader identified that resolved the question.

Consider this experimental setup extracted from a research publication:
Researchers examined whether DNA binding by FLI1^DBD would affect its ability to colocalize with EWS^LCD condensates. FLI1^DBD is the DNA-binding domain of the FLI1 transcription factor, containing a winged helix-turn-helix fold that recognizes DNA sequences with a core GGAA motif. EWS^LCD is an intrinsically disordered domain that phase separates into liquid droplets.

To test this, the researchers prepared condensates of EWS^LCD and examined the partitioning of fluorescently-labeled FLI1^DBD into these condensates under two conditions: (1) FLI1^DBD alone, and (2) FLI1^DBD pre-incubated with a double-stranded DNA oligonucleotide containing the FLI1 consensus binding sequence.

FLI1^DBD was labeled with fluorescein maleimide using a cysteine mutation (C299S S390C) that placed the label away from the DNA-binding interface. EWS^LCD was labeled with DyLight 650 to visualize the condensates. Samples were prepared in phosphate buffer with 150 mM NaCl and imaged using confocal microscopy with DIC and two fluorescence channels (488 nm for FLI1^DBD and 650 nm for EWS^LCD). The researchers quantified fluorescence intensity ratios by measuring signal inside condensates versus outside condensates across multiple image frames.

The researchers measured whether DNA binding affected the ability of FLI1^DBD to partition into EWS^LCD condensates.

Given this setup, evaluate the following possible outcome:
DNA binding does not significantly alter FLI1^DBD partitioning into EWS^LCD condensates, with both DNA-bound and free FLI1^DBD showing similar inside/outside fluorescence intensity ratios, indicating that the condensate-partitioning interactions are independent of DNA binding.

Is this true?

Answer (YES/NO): NO